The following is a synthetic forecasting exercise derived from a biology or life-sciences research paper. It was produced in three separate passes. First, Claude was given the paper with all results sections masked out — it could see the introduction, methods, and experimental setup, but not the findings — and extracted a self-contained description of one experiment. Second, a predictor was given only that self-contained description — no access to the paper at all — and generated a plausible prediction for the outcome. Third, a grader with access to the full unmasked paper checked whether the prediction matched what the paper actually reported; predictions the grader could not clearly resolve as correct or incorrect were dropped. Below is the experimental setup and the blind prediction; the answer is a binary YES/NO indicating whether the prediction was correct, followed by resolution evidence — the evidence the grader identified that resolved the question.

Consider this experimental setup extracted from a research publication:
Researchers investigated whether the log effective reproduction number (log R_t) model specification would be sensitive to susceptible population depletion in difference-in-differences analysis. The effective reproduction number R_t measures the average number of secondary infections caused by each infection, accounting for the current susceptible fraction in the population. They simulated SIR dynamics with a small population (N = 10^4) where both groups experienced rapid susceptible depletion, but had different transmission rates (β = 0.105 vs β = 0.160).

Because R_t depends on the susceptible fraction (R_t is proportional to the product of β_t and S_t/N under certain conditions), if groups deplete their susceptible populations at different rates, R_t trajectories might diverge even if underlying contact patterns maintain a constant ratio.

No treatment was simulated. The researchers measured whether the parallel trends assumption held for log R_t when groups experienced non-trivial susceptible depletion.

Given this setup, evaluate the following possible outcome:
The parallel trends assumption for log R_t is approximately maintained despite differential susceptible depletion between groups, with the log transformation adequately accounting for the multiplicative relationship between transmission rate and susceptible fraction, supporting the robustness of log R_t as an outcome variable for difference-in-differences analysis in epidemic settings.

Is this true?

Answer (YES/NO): NO